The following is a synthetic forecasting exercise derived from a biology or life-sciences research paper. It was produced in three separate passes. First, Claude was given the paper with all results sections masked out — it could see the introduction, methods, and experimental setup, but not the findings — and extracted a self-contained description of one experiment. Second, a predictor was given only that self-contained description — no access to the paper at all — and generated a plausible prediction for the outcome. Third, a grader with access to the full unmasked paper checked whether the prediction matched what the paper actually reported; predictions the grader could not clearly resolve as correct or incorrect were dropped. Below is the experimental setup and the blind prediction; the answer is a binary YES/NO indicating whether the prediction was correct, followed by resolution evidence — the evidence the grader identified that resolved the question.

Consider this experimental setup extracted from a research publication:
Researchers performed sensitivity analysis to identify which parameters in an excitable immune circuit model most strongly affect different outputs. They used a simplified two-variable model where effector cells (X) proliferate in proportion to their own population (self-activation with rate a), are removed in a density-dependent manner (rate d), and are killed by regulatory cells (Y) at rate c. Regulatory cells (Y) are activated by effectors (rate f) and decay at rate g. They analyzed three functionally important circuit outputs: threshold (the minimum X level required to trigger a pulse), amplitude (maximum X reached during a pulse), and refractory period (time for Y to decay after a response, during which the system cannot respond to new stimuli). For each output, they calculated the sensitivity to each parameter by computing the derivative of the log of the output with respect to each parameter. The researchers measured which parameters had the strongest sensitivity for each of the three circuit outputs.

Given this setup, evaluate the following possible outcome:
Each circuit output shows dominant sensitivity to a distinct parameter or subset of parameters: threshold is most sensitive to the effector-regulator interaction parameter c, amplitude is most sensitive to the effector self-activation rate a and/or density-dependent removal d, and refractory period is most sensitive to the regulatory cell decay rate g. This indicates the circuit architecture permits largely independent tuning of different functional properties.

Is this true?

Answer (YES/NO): NO